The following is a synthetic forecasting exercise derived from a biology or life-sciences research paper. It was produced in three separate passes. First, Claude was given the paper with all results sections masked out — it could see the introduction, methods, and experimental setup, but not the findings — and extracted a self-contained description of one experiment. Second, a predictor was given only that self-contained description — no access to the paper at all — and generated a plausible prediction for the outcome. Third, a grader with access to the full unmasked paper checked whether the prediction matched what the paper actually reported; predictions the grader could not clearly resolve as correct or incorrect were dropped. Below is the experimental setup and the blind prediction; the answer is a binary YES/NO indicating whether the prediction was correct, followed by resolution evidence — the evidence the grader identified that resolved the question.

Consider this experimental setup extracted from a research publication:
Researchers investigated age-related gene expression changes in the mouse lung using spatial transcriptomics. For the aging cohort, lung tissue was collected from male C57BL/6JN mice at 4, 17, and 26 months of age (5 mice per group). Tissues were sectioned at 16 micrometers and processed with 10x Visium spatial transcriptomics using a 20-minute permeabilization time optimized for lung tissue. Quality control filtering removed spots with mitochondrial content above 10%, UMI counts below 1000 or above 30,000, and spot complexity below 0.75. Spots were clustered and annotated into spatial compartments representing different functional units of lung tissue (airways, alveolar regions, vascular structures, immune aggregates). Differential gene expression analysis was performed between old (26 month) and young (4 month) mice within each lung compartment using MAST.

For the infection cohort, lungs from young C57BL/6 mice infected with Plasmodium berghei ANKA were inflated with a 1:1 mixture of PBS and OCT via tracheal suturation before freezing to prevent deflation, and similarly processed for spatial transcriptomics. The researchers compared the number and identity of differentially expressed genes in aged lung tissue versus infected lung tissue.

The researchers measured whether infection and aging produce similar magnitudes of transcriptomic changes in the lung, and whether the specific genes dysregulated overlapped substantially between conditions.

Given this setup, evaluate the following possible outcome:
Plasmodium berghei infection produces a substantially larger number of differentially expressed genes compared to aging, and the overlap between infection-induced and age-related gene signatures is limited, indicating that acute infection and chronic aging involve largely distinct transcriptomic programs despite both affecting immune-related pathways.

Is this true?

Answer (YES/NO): YES